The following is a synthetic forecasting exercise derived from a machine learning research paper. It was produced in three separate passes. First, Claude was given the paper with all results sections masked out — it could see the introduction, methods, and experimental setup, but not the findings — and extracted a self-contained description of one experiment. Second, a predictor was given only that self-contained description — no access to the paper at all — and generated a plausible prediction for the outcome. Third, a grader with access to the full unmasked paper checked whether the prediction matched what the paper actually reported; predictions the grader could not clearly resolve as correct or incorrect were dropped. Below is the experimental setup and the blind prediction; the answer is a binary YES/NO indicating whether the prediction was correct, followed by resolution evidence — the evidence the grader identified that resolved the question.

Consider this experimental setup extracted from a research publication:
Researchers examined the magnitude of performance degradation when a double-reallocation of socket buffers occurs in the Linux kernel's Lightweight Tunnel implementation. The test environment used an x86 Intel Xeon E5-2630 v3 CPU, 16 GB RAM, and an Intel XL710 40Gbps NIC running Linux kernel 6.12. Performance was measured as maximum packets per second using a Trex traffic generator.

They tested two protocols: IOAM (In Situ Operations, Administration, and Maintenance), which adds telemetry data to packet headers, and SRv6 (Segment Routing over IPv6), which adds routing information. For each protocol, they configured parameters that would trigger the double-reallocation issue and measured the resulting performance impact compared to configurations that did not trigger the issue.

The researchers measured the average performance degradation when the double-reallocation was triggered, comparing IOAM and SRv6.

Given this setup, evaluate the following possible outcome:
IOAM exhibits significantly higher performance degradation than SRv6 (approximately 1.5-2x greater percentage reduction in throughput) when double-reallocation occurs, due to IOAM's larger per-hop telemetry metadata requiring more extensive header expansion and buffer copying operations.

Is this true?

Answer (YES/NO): NO